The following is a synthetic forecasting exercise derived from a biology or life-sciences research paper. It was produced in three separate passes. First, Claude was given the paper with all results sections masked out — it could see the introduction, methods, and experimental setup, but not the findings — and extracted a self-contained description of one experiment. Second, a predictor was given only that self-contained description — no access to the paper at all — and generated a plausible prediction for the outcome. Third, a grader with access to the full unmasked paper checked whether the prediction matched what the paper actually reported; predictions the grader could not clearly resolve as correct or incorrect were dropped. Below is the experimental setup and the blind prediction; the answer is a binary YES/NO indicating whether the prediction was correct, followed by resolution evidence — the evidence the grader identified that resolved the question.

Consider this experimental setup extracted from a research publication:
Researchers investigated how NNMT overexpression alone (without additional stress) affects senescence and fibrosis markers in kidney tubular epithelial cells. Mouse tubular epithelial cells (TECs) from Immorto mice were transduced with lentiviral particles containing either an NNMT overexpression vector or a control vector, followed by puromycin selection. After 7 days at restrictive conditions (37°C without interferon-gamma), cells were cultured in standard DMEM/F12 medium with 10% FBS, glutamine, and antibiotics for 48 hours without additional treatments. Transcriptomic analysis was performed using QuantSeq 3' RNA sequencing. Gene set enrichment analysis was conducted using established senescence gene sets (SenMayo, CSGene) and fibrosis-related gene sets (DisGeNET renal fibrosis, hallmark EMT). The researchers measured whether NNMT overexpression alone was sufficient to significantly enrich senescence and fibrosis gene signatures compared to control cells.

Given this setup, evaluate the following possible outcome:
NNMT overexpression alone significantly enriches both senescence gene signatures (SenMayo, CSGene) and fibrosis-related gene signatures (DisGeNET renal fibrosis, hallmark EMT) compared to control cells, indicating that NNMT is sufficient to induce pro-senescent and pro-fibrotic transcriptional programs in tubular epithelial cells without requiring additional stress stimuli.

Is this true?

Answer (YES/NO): NO